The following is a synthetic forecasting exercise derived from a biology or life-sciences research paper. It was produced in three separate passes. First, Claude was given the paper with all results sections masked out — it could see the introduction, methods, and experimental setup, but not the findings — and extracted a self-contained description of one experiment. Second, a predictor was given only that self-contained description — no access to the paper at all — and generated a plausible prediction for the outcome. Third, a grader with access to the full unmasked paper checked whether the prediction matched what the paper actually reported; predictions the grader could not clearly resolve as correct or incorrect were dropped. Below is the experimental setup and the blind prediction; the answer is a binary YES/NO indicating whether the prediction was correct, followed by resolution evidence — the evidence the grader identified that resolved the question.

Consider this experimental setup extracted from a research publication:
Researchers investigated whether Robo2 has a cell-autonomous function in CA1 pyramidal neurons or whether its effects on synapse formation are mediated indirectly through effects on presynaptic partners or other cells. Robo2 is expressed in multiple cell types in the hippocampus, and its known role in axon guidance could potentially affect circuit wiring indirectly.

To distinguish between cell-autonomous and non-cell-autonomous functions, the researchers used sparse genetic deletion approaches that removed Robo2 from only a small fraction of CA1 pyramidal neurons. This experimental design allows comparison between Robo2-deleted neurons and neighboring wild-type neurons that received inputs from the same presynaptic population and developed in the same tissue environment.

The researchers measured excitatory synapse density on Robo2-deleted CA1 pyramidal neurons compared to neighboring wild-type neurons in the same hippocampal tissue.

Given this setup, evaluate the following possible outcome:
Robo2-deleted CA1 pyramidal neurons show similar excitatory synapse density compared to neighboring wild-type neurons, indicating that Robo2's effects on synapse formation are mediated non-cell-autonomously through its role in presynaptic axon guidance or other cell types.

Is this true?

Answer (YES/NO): NO